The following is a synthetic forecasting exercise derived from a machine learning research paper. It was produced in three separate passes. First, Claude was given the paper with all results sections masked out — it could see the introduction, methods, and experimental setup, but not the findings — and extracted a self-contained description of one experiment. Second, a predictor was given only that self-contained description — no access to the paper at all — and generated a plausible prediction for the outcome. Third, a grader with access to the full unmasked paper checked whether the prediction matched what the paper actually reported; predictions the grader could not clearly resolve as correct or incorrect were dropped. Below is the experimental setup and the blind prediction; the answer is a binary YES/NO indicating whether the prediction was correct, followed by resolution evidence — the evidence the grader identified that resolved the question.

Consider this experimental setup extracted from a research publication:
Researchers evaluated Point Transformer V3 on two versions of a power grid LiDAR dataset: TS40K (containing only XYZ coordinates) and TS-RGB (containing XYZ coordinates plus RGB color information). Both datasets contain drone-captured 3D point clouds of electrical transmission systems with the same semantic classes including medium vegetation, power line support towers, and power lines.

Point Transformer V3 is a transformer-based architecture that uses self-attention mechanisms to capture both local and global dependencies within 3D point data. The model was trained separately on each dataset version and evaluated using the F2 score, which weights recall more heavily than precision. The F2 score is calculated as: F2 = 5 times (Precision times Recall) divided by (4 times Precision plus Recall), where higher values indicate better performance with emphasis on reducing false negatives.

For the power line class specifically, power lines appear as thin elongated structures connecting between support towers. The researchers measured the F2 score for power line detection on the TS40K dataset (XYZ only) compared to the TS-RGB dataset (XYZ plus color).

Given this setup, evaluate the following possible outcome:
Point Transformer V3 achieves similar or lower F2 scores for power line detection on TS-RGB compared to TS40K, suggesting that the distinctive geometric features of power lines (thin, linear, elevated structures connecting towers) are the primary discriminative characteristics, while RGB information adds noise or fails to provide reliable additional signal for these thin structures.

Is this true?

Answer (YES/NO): YES